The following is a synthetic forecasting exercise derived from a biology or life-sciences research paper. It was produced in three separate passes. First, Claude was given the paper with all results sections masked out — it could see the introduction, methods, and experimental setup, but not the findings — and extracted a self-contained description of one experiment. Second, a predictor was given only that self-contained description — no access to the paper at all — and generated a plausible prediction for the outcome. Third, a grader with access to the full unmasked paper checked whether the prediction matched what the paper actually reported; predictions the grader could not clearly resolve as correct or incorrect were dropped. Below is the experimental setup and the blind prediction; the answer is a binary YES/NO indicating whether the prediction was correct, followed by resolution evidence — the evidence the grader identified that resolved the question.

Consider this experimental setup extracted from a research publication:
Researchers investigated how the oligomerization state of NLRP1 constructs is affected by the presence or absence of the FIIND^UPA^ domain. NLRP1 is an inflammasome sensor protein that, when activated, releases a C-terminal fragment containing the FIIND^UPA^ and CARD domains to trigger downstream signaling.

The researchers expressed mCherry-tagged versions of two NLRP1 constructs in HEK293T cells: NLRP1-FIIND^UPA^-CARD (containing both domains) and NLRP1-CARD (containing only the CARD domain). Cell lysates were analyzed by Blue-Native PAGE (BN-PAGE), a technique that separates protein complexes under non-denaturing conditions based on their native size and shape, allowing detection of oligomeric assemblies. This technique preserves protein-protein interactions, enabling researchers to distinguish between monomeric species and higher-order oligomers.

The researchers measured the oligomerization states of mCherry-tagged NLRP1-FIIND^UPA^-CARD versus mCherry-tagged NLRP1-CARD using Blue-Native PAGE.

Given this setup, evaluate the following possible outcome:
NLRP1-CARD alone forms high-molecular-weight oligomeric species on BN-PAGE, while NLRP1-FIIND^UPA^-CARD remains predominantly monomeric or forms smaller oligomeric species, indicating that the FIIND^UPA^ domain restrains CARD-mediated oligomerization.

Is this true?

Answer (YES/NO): NO